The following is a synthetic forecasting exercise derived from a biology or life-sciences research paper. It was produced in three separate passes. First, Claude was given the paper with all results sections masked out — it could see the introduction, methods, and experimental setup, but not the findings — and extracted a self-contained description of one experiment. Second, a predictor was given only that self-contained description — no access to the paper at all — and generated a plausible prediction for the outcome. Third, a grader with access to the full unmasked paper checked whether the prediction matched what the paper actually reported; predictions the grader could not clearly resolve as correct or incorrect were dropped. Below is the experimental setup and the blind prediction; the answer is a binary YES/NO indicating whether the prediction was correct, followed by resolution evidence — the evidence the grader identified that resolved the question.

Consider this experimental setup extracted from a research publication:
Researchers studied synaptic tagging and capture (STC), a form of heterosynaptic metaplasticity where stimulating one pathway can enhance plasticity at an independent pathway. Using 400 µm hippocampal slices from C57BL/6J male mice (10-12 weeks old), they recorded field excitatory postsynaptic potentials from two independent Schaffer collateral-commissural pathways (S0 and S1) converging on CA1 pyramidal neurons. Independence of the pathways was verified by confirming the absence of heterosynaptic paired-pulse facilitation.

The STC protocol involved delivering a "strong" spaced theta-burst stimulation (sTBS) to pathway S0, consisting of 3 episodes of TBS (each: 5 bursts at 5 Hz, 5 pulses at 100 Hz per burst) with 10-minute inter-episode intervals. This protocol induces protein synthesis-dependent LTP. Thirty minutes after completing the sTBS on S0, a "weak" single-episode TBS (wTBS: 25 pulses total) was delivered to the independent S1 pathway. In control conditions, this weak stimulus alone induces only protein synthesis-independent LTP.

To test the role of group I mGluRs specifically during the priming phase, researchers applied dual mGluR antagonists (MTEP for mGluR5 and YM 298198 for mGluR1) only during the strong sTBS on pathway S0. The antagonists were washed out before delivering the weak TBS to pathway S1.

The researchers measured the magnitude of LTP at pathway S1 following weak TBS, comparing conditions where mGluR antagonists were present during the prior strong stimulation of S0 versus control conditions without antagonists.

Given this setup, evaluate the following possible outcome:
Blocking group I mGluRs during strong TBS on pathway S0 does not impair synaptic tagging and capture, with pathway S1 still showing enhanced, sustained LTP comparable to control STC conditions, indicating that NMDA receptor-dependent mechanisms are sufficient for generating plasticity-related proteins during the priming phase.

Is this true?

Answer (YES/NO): NO